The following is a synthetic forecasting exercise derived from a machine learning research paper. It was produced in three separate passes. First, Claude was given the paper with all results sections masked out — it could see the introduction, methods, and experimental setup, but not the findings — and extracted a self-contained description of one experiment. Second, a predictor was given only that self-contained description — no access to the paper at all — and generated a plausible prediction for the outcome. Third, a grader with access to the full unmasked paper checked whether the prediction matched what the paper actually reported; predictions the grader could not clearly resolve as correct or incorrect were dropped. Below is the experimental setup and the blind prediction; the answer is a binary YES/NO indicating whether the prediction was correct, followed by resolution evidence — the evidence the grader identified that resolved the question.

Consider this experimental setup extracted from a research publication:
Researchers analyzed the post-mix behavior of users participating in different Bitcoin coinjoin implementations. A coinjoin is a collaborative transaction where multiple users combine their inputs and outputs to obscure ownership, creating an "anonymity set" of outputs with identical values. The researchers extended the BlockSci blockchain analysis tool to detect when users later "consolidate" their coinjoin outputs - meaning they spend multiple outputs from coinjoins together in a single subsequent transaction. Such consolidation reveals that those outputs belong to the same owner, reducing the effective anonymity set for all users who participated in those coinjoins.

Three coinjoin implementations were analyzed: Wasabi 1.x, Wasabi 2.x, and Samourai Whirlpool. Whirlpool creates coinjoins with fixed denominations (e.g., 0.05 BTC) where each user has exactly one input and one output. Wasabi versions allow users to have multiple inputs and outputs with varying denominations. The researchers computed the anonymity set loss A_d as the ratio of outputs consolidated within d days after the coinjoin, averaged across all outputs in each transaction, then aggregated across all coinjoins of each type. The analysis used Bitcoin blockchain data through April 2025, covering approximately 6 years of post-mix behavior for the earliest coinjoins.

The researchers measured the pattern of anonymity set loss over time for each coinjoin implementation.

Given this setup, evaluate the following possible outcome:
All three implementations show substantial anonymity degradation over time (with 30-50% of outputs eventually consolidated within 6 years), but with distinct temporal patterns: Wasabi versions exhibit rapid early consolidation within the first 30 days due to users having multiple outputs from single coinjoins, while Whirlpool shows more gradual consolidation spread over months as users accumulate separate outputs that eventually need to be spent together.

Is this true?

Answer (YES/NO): NO